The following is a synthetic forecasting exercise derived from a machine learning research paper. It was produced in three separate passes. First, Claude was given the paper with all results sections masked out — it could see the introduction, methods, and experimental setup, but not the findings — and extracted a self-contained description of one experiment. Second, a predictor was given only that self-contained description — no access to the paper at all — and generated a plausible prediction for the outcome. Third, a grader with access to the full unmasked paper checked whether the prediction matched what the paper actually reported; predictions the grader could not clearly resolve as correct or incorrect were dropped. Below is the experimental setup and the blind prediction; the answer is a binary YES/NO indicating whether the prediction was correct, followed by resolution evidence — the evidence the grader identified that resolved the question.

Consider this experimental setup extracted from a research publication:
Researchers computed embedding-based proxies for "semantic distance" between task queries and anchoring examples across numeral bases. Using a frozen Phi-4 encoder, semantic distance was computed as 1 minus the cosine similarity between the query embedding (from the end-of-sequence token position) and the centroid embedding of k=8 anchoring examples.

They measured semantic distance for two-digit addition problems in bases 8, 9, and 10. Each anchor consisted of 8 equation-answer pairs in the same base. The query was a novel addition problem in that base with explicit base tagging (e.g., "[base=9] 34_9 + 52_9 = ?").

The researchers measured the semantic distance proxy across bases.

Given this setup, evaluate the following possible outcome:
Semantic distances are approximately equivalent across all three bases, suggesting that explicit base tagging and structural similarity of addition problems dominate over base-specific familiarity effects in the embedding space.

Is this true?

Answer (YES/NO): NO